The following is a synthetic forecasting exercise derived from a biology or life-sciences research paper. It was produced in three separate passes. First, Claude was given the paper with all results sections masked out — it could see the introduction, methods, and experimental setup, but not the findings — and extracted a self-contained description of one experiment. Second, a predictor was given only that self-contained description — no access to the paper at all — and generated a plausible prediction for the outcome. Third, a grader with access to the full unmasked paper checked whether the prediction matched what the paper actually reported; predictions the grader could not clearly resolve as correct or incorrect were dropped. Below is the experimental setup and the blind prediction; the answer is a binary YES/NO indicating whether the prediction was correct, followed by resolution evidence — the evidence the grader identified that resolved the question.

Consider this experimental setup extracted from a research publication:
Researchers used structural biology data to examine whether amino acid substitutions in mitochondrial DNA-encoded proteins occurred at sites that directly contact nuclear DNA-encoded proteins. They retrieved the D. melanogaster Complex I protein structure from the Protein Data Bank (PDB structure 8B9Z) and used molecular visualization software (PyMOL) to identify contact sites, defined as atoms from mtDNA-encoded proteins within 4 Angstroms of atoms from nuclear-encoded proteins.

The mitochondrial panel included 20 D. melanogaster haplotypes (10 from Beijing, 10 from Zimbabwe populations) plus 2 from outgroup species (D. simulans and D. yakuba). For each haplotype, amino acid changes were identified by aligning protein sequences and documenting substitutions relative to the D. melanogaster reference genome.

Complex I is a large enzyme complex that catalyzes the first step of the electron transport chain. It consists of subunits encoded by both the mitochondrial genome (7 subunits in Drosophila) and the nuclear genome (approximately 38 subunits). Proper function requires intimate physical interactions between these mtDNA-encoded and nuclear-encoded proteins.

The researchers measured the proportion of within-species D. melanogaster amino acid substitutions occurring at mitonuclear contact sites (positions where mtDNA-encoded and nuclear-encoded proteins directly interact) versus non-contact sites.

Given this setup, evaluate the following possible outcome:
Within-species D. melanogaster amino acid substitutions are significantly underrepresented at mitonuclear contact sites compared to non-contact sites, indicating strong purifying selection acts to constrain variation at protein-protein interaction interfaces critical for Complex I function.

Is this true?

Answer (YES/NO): NO